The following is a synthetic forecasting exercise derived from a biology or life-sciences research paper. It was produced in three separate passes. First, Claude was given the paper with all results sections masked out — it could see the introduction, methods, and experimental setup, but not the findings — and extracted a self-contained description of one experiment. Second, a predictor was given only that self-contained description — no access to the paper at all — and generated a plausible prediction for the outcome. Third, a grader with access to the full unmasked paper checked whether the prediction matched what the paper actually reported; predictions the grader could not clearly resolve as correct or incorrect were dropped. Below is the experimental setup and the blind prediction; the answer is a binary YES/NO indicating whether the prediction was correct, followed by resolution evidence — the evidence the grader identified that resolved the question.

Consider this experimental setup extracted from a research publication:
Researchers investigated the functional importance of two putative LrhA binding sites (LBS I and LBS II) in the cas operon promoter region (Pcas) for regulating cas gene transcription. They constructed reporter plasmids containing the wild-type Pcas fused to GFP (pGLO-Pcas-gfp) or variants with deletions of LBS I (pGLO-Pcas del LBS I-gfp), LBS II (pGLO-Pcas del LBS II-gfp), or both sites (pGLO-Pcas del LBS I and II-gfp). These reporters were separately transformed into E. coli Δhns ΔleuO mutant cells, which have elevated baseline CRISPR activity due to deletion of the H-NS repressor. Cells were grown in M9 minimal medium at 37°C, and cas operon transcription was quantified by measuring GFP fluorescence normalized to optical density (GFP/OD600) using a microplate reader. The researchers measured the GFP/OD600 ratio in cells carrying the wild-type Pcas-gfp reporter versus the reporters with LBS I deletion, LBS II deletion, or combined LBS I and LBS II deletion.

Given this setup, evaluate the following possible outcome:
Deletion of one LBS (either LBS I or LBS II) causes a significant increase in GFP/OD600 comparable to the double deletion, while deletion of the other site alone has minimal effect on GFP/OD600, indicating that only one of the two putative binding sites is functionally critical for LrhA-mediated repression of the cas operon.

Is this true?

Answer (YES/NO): NO